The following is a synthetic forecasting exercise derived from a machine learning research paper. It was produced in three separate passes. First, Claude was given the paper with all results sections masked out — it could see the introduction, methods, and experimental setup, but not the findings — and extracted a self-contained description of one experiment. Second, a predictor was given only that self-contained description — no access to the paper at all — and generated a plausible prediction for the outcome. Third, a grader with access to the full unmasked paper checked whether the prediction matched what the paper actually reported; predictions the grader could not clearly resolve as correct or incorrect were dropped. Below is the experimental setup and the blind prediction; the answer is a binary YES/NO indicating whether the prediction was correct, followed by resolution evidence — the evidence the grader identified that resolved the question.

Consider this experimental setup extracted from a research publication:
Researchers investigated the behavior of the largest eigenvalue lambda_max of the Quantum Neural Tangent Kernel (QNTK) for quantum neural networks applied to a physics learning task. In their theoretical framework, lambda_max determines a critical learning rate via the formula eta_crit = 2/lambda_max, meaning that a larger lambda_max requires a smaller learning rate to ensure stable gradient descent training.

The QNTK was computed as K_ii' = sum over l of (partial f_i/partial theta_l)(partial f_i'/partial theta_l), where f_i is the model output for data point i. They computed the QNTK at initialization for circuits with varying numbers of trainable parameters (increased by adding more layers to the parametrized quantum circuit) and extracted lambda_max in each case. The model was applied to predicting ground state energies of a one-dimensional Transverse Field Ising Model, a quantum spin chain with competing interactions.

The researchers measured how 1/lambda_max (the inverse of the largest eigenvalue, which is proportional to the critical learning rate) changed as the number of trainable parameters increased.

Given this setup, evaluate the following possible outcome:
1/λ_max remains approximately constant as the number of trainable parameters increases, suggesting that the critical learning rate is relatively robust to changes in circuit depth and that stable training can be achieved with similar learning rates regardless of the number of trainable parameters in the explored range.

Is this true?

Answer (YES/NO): NO